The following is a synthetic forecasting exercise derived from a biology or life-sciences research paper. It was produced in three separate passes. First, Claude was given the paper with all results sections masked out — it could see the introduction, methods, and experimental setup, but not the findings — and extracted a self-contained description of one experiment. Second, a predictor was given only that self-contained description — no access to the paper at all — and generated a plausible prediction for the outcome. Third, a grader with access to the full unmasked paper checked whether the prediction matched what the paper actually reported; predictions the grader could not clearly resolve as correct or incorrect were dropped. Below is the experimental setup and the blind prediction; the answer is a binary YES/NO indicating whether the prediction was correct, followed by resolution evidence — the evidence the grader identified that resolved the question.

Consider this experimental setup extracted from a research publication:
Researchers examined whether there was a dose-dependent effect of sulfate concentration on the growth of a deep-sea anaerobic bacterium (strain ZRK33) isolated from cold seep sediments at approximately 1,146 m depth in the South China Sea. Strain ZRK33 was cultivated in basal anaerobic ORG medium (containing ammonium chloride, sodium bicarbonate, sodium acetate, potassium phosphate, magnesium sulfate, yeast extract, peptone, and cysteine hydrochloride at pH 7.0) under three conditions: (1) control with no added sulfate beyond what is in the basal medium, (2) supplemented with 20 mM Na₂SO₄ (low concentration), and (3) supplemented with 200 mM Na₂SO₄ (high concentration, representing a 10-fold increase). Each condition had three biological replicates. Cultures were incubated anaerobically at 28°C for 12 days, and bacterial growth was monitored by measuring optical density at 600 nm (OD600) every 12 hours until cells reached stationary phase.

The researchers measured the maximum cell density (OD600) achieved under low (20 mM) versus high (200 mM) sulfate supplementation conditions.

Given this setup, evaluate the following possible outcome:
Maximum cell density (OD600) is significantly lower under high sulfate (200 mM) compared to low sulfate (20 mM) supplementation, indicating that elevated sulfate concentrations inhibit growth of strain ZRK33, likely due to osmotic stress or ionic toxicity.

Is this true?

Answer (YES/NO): NO